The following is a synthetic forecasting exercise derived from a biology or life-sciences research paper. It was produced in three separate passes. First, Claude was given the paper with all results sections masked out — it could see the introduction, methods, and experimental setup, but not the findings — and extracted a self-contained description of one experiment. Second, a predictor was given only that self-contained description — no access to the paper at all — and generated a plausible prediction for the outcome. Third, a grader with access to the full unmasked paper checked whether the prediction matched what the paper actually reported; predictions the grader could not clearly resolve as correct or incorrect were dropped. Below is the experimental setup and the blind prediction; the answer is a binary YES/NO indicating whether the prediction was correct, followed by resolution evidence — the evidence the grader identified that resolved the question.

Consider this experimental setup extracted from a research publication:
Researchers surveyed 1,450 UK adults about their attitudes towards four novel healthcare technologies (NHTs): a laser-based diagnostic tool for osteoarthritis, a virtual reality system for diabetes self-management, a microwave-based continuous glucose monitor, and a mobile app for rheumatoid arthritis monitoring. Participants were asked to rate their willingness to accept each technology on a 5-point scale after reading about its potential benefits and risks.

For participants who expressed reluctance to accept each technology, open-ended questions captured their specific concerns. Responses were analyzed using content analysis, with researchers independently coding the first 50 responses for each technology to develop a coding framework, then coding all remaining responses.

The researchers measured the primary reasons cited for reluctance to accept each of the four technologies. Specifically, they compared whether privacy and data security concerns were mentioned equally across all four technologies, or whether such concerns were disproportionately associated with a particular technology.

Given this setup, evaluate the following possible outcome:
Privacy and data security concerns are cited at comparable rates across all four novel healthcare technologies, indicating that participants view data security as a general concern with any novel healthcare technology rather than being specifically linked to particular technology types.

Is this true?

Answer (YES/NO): NO